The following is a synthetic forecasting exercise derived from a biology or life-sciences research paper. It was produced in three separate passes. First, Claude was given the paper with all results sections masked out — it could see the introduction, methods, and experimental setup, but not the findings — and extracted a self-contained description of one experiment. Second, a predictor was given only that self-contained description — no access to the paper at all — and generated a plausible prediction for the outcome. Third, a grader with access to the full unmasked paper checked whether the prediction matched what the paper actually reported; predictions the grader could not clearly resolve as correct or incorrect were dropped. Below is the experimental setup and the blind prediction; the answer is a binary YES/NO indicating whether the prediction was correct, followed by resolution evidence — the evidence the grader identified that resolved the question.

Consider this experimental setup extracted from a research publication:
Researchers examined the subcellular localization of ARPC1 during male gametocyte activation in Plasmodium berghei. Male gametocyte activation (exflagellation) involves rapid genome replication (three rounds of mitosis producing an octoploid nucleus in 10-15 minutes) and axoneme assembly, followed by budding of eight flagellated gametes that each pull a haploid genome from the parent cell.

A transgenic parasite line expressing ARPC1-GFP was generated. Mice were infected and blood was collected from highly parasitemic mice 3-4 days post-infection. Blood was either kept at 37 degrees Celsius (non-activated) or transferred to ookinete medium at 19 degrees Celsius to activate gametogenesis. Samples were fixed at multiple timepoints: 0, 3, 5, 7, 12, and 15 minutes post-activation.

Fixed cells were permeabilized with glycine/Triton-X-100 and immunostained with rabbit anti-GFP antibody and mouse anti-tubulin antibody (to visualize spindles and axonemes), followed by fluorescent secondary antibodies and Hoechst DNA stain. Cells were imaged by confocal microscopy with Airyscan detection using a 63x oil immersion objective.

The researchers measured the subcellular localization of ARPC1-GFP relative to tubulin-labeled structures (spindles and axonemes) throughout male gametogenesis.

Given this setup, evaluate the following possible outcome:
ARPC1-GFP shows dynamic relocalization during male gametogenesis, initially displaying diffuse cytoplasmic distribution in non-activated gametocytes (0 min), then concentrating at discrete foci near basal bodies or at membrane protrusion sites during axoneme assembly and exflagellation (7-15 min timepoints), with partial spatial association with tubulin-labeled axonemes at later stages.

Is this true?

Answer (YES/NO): NO